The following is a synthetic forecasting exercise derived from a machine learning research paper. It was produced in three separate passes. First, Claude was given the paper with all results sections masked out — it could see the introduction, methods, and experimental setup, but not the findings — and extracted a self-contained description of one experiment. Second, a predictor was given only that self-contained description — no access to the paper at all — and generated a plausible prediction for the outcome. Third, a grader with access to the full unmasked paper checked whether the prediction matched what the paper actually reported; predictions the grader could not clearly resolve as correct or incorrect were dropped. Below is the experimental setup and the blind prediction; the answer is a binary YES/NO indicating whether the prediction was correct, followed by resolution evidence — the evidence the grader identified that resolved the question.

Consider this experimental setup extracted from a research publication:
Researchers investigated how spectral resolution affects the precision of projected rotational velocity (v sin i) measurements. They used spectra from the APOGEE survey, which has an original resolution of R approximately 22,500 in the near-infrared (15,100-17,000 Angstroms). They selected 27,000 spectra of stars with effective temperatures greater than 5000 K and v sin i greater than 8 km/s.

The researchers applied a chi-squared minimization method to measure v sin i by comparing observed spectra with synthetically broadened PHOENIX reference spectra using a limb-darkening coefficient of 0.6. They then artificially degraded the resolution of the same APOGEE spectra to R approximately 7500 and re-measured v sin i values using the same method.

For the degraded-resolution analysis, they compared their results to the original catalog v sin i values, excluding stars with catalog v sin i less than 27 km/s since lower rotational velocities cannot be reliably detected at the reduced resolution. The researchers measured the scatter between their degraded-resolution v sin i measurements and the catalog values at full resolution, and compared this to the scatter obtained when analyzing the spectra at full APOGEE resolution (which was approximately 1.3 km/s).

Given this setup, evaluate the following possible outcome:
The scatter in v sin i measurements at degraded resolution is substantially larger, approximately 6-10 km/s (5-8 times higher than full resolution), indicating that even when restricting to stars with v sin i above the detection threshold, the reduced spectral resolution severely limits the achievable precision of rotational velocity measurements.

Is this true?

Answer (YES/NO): YES